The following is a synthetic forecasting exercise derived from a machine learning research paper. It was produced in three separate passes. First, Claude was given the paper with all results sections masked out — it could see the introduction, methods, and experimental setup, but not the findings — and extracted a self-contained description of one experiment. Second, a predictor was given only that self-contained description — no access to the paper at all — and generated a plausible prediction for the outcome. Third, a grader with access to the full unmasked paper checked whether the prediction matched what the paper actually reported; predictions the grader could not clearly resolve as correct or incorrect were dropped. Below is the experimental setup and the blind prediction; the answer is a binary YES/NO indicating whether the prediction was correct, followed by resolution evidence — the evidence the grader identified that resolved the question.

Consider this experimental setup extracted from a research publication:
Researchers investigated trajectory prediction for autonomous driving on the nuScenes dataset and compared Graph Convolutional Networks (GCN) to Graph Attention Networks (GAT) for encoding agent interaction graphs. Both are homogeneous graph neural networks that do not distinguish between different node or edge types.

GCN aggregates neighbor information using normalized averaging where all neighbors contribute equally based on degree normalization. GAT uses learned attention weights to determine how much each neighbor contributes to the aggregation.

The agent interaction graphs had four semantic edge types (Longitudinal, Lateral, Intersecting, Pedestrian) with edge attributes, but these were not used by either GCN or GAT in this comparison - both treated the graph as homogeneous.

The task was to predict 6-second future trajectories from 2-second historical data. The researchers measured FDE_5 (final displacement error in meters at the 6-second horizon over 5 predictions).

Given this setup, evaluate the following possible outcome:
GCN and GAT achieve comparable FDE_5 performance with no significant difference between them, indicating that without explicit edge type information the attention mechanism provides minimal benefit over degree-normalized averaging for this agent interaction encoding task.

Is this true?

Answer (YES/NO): YES